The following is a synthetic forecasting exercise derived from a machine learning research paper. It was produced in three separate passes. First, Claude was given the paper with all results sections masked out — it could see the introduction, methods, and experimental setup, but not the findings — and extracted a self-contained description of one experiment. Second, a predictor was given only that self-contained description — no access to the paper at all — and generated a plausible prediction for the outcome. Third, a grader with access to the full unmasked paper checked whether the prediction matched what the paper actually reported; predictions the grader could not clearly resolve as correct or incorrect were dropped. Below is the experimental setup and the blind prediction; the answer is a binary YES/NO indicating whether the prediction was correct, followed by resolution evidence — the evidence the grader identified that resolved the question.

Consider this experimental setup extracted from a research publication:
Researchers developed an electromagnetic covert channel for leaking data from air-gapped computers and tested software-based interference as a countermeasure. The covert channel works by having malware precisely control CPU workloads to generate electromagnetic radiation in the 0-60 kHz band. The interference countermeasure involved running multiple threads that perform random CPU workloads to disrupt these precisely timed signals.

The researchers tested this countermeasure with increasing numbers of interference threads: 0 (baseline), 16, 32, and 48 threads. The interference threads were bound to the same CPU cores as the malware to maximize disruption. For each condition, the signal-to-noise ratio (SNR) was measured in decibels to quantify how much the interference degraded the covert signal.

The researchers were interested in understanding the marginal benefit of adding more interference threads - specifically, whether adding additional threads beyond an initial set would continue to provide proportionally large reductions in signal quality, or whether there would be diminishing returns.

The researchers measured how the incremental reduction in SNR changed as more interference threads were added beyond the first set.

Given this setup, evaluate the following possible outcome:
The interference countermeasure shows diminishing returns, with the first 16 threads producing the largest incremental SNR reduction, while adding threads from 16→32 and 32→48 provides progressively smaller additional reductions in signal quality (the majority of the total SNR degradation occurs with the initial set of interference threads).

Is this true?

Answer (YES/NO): YES